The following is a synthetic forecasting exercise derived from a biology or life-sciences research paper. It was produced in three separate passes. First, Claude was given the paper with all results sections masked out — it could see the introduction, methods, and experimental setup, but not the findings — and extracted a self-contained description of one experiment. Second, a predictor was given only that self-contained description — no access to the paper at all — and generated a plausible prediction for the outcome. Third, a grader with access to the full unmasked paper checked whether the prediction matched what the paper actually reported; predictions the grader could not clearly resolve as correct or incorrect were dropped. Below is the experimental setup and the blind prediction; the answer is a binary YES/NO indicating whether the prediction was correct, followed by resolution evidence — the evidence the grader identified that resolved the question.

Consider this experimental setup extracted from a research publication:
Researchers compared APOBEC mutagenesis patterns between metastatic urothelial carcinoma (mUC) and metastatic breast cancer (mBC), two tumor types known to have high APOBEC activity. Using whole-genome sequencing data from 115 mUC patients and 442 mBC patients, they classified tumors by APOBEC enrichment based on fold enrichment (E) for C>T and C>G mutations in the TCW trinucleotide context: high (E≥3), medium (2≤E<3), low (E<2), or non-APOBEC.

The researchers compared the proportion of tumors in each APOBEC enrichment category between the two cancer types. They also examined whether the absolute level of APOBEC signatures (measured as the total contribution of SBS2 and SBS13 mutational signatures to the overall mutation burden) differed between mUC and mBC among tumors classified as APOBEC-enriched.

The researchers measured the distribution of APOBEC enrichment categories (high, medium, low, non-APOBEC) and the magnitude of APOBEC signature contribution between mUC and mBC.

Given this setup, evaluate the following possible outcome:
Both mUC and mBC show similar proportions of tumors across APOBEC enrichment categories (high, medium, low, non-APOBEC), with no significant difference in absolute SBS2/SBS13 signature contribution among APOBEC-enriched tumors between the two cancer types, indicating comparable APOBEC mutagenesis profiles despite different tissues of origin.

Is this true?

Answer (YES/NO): NO